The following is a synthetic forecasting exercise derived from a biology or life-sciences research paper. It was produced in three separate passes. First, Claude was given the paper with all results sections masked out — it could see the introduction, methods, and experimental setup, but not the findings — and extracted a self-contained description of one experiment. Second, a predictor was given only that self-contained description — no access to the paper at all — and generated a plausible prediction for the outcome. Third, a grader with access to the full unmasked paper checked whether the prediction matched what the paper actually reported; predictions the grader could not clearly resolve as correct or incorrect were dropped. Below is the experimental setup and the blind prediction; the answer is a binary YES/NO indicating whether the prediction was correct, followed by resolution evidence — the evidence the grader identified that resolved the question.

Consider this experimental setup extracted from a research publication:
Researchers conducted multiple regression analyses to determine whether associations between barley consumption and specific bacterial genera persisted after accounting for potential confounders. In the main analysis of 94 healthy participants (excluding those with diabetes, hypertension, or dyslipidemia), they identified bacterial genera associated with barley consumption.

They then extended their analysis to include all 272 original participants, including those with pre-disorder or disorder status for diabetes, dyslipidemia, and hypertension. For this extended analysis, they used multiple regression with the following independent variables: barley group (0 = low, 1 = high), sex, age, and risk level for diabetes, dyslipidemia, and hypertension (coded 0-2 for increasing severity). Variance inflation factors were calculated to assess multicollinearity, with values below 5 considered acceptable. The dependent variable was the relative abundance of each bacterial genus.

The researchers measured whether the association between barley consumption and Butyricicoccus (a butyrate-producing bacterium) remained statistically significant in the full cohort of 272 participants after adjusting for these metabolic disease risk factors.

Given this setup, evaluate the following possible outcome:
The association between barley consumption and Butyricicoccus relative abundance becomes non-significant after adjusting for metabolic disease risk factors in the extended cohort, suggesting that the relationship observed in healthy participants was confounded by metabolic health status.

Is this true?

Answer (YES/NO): NO